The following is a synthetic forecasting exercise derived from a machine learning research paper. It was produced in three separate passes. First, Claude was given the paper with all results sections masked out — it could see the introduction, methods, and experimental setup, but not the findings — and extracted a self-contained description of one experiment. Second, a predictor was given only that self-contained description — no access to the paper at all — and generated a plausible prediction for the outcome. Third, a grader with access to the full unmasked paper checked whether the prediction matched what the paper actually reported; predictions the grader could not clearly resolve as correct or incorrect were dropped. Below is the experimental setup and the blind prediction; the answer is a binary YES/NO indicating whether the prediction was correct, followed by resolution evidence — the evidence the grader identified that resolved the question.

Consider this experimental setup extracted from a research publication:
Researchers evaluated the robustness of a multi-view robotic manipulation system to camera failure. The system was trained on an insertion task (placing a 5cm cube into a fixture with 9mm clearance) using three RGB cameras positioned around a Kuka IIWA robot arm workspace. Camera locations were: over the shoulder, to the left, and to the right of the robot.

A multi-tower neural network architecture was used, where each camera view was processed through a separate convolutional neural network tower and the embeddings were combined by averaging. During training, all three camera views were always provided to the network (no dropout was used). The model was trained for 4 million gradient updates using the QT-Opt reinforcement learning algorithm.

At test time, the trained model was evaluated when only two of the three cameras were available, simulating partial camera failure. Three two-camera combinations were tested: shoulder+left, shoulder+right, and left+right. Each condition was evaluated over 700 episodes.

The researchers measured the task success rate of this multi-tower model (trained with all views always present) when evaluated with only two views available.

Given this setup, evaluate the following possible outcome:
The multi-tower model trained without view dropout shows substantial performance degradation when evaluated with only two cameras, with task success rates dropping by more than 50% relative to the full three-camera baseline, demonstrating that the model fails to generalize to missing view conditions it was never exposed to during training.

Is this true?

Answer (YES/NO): YES